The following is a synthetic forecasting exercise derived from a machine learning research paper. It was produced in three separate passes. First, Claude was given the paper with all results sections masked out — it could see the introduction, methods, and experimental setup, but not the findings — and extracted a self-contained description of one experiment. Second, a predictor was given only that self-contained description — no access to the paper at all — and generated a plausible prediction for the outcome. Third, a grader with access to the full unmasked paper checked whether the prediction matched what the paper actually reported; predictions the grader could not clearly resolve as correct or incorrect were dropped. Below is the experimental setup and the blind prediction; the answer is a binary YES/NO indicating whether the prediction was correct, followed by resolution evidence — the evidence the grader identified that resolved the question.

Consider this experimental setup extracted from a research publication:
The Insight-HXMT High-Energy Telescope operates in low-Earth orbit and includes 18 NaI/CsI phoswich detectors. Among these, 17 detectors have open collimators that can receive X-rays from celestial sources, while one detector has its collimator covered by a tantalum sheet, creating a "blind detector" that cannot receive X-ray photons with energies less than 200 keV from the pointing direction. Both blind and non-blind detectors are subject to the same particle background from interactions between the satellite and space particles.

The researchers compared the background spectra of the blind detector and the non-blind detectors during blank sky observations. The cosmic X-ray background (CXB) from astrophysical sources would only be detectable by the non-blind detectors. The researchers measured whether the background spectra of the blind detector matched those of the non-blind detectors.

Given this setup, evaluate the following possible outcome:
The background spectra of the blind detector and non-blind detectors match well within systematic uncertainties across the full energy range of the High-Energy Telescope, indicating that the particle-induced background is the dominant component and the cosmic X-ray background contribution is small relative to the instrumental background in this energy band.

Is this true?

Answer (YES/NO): YES